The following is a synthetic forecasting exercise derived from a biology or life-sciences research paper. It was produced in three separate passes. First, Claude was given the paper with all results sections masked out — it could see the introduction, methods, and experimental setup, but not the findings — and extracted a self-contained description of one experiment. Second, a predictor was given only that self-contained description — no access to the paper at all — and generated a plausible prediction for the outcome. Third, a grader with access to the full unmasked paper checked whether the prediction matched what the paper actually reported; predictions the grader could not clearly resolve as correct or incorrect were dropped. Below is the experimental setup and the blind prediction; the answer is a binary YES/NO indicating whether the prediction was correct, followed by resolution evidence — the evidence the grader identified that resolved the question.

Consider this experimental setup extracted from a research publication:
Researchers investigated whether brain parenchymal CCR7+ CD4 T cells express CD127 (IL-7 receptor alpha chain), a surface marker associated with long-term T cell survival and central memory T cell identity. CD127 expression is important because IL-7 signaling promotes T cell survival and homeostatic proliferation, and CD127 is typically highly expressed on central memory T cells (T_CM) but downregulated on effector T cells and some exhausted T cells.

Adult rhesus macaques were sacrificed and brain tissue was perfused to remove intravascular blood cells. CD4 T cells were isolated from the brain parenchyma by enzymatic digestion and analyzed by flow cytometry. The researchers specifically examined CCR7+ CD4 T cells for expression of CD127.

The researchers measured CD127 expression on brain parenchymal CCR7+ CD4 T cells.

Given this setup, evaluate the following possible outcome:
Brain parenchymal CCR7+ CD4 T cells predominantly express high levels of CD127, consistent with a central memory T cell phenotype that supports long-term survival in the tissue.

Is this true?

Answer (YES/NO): NO